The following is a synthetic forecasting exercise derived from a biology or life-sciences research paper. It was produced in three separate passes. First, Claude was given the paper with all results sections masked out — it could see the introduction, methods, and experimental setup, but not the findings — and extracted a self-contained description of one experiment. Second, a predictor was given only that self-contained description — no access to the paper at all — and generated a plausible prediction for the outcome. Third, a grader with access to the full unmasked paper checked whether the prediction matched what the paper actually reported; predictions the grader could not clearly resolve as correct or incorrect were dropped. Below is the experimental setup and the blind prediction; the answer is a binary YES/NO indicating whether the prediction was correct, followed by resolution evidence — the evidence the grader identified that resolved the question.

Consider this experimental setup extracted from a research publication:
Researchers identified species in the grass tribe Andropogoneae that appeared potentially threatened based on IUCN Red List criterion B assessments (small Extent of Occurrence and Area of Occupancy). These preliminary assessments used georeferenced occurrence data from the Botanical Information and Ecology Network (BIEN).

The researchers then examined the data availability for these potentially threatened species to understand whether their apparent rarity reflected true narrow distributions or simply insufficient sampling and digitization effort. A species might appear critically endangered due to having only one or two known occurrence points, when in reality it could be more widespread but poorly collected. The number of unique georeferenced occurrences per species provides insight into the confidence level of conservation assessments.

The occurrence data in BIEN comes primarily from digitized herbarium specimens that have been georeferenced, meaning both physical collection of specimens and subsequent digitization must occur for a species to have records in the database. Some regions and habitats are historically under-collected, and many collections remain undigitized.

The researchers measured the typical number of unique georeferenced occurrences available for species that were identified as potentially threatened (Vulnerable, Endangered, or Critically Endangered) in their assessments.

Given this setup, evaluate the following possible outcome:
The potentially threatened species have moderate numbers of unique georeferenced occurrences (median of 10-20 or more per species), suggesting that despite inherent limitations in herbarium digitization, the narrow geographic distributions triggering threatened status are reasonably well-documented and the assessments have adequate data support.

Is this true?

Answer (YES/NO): NO